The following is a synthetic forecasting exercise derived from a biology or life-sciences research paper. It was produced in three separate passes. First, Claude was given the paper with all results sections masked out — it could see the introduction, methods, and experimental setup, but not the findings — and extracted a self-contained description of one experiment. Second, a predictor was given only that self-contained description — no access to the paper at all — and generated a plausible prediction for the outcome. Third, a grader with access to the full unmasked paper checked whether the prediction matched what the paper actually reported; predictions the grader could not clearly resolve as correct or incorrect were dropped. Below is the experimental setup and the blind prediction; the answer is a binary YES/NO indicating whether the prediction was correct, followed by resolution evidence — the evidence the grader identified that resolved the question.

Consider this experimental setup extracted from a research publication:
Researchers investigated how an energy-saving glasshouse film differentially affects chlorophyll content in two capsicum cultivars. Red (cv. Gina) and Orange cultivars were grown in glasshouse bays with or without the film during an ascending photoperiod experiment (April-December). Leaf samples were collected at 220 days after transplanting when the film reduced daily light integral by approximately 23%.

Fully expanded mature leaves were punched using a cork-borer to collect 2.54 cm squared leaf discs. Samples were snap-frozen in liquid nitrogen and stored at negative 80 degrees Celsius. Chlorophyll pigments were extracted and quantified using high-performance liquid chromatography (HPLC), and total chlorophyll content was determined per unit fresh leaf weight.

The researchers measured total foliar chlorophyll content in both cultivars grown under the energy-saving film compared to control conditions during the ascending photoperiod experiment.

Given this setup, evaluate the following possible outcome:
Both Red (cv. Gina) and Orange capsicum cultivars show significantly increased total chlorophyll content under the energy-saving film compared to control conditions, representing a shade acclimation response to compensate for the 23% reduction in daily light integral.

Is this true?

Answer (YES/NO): NO